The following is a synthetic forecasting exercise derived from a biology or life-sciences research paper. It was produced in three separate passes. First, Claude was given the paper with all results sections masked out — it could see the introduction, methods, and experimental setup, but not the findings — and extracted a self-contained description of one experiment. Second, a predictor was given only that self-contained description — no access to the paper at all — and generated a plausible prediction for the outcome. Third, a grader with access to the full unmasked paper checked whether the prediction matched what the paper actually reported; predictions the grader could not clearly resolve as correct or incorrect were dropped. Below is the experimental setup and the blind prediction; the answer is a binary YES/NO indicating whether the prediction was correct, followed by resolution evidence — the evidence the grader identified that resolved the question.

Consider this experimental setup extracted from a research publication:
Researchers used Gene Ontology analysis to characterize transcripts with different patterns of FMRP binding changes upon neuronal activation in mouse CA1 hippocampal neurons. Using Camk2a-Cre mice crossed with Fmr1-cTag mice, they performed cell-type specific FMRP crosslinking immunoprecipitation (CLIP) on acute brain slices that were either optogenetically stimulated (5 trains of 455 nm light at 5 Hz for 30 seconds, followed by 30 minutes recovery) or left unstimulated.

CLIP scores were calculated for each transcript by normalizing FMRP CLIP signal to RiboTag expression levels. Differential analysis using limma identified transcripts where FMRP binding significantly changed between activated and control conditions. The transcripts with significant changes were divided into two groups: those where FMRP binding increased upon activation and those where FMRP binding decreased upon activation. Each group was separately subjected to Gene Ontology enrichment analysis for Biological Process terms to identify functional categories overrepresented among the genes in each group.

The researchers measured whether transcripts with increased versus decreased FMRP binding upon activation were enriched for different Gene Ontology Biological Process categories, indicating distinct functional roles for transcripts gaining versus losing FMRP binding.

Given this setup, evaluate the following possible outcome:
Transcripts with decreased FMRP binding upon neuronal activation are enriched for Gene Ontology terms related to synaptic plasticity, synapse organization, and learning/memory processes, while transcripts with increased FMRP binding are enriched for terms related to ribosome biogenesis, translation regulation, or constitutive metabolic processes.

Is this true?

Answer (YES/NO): NO